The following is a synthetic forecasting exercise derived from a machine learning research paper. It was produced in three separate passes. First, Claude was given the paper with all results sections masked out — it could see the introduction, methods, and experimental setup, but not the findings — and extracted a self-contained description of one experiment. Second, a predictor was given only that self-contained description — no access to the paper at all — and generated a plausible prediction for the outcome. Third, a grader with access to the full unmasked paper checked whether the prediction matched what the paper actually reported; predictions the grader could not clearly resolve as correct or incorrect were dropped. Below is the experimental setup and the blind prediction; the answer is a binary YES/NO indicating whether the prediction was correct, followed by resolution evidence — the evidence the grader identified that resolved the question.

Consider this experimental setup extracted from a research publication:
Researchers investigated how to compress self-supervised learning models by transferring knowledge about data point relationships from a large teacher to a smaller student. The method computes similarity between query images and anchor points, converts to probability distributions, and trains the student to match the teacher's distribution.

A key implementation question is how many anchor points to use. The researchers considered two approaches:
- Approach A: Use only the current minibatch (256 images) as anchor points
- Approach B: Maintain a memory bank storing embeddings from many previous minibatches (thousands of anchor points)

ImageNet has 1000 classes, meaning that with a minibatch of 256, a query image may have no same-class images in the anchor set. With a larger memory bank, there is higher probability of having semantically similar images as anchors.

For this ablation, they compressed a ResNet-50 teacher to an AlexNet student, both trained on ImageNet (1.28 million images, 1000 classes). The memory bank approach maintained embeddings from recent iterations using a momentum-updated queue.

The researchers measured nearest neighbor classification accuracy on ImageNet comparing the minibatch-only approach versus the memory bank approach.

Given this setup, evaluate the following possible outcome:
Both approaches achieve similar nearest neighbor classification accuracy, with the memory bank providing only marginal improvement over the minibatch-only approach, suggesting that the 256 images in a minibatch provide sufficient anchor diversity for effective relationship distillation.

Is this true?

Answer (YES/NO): NO